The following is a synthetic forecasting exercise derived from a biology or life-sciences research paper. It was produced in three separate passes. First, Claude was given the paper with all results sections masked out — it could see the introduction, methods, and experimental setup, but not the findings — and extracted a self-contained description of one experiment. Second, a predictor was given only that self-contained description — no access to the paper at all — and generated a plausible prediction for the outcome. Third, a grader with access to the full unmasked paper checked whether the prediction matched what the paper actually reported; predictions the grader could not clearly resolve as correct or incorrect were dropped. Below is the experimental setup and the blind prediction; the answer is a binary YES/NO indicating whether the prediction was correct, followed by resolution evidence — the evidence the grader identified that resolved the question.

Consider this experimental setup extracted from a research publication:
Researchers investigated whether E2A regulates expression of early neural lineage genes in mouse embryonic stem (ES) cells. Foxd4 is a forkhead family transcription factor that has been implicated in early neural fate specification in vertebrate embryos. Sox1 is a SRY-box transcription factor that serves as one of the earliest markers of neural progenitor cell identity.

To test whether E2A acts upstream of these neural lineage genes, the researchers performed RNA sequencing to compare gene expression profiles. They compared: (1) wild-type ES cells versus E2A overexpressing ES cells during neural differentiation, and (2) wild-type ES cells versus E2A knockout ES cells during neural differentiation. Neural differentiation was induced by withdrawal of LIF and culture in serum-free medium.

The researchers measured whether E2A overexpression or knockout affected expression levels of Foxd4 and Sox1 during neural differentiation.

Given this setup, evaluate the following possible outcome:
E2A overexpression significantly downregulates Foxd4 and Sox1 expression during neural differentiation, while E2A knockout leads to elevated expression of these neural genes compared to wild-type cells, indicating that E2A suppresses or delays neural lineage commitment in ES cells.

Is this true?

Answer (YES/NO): NO